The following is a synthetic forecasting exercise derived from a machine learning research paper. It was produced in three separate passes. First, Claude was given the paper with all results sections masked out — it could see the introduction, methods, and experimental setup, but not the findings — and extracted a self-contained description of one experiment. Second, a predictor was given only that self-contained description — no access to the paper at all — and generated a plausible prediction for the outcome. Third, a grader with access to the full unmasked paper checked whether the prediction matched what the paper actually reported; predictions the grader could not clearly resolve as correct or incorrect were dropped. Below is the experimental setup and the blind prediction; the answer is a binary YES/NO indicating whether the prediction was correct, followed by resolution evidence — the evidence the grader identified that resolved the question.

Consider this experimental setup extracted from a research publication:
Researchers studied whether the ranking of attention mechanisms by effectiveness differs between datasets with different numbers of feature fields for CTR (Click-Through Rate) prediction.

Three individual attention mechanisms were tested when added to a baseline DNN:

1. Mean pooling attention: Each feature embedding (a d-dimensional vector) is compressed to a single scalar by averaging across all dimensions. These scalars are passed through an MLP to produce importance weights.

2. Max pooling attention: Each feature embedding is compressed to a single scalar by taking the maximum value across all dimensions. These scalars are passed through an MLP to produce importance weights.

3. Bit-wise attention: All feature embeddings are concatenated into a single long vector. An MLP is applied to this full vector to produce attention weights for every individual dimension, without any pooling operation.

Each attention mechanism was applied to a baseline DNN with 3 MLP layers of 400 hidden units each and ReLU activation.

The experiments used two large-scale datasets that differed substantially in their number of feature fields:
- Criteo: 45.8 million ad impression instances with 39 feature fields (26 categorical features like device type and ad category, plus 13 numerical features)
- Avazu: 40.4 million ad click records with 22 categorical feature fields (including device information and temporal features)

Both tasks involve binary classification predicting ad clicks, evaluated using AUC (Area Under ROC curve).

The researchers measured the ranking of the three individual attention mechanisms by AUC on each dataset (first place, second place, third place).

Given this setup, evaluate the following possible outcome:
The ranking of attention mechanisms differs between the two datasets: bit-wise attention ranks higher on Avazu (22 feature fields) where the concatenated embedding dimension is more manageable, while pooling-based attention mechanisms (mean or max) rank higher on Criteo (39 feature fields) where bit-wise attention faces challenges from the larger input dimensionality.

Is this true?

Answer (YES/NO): NO